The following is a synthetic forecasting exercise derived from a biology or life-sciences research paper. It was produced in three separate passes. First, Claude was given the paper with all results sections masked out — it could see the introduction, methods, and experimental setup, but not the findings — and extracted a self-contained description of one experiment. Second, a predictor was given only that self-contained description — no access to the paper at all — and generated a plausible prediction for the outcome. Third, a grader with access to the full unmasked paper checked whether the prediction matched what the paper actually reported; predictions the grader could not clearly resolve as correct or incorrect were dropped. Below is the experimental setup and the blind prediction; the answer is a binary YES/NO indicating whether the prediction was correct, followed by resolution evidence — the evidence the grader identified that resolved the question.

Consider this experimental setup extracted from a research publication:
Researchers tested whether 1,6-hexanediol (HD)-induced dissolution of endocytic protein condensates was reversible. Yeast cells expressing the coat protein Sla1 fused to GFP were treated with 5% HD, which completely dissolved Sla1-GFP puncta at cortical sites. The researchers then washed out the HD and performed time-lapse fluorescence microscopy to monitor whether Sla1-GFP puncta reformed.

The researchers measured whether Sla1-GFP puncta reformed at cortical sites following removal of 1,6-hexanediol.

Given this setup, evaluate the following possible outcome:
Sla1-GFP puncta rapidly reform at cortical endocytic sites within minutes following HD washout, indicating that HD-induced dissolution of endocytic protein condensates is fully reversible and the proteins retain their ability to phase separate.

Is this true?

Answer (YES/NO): YES